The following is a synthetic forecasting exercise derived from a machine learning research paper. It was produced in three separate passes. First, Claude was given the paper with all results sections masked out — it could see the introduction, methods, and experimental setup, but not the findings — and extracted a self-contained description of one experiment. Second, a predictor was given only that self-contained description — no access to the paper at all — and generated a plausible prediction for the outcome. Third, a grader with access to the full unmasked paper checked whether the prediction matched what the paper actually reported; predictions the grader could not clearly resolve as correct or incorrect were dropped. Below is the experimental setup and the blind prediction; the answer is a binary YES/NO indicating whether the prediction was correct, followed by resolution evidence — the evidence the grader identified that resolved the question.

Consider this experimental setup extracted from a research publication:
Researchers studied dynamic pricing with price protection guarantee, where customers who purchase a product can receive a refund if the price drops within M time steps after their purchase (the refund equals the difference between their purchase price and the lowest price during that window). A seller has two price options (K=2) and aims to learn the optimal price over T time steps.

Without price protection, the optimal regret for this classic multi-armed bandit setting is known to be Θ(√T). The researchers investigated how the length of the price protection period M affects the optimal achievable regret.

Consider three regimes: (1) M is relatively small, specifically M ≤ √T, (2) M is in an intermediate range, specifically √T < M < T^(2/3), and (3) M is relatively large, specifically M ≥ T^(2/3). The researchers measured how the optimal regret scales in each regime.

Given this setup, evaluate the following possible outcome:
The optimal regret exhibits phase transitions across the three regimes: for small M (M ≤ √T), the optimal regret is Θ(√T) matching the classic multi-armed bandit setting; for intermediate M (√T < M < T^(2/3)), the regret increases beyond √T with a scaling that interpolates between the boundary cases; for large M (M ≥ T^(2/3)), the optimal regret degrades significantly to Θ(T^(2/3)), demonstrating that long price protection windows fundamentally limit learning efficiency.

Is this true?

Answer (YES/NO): YES